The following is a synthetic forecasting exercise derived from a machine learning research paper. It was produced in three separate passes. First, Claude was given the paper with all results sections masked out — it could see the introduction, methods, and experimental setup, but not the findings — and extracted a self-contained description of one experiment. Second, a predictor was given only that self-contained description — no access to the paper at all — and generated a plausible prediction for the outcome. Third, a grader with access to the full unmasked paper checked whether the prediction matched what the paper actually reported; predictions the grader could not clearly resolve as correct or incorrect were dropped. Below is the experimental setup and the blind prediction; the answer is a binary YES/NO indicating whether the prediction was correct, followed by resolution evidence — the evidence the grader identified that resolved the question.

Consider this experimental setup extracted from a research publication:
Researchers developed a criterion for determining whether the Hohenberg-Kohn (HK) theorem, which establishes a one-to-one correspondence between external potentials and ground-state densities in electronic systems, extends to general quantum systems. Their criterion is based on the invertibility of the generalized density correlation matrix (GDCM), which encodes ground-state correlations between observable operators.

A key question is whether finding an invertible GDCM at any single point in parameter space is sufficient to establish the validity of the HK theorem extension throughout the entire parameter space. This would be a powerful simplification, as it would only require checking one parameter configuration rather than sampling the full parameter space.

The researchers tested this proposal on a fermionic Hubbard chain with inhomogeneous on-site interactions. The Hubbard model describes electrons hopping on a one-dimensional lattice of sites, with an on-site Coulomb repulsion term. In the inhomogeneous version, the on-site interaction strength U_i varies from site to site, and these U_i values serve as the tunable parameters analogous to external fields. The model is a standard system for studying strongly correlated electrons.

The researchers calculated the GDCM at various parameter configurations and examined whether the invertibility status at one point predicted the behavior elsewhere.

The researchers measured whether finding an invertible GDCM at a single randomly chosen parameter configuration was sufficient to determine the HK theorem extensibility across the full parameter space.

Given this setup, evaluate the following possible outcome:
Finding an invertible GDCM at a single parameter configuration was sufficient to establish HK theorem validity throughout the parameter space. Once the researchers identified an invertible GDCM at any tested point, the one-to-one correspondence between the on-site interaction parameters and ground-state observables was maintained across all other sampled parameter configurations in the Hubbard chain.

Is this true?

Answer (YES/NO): YES